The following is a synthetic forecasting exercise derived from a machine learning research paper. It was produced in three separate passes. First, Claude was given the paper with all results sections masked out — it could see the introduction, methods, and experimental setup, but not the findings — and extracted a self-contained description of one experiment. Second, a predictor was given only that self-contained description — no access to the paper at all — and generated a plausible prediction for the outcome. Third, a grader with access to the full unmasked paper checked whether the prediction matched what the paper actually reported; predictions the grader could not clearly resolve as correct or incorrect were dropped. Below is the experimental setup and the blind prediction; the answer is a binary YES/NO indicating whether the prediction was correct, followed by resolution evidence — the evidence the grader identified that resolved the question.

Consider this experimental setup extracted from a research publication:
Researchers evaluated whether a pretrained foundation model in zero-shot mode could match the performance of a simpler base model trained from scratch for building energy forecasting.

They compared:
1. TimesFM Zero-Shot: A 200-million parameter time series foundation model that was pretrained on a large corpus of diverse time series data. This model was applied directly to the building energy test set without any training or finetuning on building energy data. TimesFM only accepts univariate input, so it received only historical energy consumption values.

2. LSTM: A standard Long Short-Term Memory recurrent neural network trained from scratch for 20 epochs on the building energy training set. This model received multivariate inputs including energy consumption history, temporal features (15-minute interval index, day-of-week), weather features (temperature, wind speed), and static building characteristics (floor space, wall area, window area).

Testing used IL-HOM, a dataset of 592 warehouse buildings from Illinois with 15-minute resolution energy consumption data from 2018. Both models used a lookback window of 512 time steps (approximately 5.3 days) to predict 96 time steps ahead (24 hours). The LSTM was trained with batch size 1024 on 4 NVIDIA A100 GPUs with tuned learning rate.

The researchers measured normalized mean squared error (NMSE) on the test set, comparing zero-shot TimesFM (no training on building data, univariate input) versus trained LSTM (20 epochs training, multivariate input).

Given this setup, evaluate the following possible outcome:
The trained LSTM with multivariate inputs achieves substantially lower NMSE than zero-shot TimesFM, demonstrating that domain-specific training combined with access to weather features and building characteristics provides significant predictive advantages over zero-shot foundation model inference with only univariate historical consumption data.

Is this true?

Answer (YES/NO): YES